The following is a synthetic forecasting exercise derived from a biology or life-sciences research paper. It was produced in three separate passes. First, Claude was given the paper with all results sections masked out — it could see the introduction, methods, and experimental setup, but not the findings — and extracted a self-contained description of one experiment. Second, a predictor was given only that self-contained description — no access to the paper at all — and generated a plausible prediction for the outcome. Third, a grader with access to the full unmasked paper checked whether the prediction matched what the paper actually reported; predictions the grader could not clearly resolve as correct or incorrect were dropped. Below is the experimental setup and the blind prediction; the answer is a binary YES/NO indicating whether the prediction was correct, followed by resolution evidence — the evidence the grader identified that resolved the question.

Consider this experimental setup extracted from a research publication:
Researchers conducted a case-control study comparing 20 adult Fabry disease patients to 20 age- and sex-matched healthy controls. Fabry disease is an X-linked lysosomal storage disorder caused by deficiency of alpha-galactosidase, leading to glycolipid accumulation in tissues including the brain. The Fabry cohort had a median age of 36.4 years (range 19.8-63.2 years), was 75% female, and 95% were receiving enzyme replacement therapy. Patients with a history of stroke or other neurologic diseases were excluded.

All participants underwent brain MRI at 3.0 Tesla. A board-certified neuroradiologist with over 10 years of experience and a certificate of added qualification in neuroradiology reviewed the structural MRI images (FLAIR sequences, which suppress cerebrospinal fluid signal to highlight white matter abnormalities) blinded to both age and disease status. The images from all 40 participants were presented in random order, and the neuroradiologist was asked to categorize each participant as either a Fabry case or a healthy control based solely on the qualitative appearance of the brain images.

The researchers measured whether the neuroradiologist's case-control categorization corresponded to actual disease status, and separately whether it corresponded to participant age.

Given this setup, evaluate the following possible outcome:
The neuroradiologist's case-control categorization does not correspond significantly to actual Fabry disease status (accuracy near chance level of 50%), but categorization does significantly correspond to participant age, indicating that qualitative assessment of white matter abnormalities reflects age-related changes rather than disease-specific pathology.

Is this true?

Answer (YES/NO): YES